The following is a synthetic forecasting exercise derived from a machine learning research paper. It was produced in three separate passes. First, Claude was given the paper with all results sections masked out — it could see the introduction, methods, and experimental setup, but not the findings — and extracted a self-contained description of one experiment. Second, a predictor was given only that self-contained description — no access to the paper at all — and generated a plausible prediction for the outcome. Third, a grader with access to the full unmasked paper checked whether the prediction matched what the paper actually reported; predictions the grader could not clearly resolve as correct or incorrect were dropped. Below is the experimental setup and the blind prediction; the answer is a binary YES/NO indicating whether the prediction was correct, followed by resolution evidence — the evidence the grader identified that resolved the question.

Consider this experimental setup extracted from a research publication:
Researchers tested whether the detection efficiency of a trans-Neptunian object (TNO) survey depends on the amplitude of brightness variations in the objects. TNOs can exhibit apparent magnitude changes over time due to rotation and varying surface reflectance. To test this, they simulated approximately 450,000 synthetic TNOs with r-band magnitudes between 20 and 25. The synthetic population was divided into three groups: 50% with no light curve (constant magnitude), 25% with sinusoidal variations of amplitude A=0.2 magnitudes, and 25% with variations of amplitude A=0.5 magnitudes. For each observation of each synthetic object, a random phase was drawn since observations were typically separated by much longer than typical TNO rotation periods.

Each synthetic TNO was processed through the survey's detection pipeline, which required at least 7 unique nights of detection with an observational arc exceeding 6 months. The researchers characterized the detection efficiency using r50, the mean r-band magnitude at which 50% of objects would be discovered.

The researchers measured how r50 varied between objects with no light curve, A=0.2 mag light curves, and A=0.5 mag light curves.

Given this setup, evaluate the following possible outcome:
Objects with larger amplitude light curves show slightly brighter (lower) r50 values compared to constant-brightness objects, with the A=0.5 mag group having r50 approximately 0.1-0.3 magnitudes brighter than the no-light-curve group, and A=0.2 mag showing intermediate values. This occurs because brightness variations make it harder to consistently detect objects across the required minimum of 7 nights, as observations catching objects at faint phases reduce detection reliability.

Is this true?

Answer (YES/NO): NO